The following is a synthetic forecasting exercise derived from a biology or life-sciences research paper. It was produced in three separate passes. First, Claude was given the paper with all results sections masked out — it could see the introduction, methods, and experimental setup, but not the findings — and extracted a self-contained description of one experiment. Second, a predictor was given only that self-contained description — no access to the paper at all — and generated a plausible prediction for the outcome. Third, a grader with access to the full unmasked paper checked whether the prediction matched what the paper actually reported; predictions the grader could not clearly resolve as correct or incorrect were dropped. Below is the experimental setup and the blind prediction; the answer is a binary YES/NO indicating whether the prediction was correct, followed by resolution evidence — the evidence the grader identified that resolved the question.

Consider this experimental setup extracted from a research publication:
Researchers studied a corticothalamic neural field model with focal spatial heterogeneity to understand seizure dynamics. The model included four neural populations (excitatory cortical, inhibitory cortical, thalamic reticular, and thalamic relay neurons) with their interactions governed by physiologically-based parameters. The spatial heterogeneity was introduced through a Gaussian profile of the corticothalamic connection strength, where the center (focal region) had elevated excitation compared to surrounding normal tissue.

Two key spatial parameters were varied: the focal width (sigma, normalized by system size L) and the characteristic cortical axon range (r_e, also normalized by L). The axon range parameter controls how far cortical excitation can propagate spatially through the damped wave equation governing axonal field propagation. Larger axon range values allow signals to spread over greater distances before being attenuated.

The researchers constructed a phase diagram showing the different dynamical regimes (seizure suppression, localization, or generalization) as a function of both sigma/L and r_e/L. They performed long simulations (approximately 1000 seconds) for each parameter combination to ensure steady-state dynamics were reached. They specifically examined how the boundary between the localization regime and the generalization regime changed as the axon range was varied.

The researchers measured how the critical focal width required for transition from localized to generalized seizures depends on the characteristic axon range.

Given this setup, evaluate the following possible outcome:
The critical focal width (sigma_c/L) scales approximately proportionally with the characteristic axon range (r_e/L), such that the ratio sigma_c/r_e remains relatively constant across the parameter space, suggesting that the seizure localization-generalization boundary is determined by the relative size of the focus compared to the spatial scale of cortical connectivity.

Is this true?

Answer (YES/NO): NO